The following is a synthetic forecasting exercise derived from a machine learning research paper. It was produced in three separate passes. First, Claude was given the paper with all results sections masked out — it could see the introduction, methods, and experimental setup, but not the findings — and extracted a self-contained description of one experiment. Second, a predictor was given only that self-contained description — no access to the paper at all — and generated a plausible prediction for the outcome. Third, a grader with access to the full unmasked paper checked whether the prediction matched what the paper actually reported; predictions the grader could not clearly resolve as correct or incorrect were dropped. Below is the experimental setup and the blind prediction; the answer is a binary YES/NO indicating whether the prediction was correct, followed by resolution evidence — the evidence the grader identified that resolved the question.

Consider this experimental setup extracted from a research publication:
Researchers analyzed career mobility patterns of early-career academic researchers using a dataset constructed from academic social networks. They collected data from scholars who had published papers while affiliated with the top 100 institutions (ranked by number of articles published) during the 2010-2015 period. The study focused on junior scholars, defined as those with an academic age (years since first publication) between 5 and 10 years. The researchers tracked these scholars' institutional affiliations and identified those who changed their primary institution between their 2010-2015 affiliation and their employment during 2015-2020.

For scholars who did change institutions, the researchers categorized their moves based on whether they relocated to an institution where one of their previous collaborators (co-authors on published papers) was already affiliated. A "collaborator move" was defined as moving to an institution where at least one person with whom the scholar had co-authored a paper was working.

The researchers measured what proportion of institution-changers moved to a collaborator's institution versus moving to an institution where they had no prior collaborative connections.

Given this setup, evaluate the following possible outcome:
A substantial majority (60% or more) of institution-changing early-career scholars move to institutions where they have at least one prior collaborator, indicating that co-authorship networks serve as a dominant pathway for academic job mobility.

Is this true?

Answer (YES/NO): YES